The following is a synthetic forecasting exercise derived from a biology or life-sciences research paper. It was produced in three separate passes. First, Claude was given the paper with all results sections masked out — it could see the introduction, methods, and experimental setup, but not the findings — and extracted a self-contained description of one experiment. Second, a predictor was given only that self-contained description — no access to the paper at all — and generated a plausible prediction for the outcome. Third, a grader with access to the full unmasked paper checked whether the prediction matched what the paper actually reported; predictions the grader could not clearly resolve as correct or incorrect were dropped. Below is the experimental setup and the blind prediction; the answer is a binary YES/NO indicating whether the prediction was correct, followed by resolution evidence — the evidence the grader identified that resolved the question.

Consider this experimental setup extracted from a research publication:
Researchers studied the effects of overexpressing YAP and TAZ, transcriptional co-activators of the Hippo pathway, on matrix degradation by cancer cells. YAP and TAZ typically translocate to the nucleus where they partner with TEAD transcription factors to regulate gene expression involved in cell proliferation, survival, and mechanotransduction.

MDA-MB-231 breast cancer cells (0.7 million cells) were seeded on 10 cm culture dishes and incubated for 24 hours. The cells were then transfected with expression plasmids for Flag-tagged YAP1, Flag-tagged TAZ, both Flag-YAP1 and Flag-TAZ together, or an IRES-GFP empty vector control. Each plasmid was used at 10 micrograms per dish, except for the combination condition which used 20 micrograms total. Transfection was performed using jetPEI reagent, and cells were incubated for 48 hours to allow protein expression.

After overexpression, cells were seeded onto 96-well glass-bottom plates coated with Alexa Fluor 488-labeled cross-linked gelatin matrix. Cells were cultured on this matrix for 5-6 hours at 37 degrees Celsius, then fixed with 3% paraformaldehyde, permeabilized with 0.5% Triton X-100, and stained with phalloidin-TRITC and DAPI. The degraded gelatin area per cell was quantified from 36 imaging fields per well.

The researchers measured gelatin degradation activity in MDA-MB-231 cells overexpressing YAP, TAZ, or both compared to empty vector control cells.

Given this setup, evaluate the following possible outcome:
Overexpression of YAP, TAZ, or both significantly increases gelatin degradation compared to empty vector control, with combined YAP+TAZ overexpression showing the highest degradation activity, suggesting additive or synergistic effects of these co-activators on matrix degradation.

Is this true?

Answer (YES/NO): NO